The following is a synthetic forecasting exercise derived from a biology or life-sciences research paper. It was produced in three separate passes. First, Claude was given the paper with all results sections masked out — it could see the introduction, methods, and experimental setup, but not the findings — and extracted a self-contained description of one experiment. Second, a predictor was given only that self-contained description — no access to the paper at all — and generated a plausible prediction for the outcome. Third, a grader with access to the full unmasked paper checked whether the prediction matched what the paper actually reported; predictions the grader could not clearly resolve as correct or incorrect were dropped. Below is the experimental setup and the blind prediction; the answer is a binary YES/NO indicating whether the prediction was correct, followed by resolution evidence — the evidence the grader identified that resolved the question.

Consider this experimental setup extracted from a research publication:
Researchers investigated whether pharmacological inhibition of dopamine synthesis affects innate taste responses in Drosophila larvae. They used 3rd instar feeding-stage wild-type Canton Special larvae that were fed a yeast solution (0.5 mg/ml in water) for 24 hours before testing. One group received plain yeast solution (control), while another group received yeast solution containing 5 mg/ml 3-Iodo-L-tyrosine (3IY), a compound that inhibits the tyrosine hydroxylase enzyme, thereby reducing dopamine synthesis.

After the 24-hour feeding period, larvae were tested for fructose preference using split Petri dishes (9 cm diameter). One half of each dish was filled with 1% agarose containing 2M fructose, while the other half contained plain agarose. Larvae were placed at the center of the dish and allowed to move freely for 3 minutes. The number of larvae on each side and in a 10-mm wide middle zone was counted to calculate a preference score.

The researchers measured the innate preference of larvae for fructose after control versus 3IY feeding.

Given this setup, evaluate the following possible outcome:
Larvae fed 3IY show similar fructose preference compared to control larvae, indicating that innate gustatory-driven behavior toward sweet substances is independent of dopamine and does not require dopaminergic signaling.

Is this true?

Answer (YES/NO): YES